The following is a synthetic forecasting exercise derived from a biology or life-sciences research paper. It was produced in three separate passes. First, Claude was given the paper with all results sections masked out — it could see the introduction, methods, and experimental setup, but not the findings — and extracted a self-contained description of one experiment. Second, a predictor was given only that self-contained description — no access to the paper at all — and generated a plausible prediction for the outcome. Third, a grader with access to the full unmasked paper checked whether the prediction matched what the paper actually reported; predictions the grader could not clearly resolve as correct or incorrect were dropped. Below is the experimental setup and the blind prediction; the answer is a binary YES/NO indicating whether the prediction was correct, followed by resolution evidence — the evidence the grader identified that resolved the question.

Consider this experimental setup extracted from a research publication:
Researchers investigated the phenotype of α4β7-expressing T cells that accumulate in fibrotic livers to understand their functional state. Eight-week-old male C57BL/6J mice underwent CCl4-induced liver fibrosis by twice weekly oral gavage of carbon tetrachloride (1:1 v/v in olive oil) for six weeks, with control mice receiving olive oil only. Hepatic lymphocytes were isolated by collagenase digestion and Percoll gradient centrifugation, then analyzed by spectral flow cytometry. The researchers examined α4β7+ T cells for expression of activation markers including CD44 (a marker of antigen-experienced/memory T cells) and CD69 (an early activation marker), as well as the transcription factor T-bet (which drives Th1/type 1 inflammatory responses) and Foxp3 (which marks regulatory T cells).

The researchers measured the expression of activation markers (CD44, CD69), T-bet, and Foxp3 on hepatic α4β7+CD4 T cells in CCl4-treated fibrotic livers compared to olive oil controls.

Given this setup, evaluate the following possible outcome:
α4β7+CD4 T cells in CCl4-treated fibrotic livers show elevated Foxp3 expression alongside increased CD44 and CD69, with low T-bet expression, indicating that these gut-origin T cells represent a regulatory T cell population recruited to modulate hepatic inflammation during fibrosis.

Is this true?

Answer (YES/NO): NO